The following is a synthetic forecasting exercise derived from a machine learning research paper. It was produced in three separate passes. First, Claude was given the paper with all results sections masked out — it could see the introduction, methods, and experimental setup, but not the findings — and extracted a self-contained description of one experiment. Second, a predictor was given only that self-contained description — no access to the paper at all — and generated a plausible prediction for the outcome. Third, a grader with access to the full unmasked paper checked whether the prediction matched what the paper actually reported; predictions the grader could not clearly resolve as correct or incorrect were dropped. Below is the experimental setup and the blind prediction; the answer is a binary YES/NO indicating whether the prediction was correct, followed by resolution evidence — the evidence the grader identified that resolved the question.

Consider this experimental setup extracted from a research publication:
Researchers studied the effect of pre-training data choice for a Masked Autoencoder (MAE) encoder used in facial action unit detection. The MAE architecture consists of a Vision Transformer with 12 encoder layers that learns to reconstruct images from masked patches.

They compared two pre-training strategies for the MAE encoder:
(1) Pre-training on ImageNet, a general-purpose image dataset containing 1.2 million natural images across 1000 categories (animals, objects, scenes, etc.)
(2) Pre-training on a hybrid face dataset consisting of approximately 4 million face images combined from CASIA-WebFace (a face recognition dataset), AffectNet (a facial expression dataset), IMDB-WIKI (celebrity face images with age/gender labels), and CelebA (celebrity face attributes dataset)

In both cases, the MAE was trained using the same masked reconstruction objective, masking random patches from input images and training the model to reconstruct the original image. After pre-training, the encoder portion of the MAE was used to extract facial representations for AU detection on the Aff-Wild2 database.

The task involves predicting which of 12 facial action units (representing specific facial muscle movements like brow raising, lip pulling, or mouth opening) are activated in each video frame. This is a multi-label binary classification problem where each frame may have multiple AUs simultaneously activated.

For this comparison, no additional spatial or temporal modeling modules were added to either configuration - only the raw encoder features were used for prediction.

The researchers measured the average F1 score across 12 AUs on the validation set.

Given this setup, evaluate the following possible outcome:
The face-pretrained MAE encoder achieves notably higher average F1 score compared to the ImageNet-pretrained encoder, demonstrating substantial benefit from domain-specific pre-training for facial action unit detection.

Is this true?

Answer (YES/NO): YES